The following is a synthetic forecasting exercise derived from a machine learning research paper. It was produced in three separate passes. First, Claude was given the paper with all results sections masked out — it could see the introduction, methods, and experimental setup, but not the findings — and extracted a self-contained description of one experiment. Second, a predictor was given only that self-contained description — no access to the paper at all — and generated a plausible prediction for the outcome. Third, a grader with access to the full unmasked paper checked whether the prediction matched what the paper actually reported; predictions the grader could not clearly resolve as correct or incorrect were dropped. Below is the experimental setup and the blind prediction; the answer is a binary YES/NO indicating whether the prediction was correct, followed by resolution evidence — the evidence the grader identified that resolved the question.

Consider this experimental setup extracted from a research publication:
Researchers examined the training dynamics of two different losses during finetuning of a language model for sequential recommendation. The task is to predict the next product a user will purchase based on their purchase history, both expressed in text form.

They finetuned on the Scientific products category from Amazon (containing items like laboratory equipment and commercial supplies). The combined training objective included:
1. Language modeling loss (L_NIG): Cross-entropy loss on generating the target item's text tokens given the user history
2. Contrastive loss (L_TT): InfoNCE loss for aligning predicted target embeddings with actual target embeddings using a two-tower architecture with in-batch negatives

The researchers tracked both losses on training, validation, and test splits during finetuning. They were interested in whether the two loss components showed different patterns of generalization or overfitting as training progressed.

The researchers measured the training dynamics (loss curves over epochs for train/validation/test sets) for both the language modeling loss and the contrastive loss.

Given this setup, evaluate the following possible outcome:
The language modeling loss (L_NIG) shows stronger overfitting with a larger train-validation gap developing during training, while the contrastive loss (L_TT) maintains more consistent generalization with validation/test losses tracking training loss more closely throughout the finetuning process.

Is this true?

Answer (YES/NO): YES